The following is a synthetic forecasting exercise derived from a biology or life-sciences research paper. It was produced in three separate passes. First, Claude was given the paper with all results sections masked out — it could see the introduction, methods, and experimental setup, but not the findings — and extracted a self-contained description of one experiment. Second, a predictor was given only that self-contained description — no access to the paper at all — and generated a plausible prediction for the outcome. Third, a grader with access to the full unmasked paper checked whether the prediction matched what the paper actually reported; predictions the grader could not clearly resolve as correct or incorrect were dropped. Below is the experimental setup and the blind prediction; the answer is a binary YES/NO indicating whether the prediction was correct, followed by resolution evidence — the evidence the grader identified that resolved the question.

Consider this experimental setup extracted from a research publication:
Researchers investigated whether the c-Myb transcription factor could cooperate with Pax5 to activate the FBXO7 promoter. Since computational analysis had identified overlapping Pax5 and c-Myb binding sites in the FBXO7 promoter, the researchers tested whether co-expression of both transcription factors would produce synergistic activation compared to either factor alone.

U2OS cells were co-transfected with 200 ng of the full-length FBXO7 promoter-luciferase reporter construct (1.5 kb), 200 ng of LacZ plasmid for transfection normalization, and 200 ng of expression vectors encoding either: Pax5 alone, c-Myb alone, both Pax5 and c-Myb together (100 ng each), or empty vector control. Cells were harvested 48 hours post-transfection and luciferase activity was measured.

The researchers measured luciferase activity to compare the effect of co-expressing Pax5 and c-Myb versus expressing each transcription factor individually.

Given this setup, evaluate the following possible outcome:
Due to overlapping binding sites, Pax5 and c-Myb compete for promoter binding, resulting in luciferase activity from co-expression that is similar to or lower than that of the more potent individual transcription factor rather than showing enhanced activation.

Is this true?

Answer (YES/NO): NO